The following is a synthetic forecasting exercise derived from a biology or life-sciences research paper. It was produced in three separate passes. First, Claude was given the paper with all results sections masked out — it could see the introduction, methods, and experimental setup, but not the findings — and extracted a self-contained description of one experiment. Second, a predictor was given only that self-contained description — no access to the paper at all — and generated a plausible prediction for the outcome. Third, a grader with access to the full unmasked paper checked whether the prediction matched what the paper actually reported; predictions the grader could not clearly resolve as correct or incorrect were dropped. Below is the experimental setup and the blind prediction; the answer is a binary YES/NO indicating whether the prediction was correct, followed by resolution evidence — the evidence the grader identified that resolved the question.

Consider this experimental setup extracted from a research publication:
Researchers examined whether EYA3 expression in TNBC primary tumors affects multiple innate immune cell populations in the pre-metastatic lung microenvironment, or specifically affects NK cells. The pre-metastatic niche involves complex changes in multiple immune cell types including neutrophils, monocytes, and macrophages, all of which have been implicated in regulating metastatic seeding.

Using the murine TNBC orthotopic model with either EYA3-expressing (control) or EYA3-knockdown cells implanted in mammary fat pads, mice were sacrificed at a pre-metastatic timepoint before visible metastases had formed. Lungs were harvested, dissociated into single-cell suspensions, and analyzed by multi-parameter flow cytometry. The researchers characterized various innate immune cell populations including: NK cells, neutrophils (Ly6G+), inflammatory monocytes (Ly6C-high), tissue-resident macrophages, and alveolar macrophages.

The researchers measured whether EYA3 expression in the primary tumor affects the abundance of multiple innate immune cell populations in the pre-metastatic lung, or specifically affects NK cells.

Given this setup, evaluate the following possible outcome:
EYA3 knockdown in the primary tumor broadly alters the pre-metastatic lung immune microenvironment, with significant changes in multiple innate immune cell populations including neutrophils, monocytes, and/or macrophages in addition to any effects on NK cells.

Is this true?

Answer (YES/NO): YES